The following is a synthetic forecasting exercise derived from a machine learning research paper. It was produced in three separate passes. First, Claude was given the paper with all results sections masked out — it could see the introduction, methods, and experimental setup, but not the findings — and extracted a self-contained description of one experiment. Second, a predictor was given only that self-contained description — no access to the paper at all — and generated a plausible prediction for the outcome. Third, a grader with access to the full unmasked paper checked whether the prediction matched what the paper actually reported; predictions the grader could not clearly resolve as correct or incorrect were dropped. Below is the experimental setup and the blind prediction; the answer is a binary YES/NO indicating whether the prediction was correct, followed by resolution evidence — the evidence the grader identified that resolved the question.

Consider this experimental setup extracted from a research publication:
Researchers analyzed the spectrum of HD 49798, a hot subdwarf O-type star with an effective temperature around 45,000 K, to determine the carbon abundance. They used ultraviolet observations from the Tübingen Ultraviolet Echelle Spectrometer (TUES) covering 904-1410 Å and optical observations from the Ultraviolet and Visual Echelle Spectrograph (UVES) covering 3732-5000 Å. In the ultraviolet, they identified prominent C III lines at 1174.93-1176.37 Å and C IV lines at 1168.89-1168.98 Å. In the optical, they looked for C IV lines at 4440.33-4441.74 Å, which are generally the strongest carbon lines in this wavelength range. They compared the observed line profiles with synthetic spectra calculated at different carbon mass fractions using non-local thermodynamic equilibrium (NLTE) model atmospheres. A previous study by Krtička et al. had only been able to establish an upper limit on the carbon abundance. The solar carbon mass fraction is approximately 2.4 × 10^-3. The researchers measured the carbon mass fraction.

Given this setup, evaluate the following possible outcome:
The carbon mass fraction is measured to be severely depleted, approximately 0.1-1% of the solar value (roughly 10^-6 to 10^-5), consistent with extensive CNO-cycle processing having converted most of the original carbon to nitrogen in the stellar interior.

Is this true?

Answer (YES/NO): NO